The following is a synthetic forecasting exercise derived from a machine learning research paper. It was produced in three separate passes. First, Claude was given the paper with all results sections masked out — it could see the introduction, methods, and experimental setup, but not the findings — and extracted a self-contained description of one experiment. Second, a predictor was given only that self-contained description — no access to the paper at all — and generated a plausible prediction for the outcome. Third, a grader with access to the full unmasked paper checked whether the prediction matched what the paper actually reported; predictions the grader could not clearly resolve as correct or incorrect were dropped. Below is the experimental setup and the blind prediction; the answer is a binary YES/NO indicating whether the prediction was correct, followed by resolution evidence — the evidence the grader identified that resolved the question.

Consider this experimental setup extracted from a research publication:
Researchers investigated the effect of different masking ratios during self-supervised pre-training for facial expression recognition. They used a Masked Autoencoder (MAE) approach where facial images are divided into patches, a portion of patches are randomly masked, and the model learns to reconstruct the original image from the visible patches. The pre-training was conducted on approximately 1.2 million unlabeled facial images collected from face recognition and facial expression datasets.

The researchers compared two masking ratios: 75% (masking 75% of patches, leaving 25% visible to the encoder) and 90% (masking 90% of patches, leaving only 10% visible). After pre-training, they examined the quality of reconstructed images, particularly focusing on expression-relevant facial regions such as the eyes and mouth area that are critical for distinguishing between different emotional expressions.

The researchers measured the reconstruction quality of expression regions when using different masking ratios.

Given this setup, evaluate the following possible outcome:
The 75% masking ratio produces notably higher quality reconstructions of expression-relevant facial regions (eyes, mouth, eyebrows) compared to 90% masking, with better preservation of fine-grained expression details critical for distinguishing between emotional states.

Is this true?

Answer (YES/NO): YES